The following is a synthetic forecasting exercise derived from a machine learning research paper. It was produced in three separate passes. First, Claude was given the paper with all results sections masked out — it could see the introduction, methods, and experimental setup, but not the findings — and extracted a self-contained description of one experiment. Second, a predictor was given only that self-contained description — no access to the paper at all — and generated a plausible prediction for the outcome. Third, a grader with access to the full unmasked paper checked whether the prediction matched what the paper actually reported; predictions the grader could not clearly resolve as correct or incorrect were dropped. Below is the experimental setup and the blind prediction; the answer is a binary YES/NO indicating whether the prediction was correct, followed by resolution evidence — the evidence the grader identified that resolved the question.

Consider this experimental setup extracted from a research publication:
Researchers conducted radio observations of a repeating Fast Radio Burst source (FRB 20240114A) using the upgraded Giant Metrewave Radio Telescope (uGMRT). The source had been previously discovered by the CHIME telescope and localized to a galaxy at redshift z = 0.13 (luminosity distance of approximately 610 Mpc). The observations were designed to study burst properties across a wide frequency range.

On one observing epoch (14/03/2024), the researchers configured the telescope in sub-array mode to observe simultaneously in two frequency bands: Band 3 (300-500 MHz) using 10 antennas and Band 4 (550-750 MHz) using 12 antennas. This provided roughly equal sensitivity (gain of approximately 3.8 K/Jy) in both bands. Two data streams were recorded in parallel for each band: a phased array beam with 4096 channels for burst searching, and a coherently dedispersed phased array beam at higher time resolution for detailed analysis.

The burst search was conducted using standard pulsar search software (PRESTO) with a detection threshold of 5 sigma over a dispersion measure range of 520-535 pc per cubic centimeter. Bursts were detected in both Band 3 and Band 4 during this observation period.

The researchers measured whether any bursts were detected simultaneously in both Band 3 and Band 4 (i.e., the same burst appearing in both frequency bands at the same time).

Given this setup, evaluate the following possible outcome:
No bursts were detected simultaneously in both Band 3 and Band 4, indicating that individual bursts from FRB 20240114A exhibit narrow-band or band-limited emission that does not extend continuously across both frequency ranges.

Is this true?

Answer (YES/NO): YES